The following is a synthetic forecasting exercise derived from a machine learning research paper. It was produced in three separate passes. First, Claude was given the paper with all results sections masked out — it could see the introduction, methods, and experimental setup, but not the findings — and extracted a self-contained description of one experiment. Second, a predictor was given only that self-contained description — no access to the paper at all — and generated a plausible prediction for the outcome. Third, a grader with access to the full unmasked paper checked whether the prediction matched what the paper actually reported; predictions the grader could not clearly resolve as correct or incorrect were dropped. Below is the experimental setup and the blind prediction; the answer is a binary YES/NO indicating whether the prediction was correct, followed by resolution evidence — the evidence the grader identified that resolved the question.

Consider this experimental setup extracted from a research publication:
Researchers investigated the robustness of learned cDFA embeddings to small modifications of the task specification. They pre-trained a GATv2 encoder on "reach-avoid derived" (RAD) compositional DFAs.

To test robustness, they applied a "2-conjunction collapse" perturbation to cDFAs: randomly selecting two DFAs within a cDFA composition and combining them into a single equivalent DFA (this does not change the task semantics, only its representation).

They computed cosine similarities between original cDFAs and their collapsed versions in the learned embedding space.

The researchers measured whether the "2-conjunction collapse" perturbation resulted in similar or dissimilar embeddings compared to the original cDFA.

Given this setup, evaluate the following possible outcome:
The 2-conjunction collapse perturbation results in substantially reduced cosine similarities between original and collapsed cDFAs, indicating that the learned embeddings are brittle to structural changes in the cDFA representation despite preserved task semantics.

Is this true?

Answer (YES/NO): NO